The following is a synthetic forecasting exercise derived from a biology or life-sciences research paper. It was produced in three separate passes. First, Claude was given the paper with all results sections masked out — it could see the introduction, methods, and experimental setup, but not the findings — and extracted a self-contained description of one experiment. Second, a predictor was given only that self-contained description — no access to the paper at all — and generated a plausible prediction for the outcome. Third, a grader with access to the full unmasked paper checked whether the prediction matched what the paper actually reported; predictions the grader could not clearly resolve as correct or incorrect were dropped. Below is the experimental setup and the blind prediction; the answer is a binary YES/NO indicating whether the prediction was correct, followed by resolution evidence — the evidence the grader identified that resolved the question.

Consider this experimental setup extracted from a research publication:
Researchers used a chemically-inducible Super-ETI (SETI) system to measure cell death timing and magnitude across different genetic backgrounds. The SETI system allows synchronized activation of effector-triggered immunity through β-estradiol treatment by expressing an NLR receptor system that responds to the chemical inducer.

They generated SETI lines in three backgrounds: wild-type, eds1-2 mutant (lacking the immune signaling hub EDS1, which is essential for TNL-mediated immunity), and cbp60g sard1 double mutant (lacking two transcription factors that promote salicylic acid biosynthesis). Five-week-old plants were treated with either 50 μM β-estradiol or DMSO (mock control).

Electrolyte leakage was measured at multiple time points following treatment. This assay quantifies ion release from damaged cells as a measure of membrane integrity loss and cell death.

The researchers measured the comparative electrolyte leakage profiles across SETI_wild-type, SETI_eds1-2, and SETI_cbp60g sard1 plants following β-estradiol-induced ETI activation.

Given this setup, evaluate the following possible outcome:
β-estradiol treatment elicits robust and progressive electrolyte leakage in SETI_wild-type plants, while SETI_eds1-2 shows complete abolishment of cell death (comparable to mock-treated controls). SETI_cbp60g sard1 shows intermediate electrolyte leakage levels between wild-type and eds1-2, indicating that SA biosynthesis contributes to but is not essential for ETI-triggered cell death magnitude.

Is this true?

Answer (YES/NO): NO